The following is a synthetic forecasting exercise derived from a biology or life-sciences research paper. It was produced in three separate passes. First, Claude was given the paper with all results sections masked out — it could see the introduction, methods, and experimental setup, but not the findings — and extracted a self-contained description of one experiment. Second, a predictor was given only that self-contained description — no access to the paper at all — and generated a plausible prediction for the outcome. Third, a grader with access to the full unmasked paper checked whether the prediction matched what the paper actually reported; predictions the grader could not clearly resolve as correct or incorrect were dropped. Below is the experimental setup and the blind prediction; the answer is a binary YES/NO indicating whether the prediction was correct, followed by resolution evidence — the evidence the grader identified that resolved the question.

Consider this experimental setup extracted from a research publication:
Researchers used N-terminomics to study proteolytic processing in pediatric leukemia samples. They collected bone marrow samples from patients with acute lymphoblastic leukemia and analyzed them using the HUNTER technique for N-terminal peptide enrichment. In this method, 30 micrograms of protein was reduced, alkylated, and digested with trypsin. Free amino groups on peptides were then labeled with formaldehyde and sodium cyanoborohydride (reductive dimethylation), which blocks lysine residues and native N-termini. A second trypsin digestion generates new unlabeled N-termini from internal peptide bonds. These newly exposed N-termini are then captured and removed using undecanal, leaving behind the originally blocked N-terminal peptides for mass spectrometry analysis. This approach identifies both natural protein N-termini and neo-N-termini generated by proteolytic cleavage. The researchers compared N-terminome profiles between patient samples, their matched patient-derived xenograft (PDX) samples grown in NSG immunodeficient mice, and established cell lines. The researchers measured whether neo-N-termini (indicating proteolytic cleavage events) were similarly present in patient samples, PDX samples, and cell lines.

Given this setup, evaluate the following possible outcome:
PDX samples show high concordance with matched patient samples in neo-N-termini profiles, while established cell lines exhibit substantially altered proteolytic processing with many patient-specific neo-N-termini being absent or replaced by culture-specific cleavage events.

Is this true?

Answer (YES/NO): NO